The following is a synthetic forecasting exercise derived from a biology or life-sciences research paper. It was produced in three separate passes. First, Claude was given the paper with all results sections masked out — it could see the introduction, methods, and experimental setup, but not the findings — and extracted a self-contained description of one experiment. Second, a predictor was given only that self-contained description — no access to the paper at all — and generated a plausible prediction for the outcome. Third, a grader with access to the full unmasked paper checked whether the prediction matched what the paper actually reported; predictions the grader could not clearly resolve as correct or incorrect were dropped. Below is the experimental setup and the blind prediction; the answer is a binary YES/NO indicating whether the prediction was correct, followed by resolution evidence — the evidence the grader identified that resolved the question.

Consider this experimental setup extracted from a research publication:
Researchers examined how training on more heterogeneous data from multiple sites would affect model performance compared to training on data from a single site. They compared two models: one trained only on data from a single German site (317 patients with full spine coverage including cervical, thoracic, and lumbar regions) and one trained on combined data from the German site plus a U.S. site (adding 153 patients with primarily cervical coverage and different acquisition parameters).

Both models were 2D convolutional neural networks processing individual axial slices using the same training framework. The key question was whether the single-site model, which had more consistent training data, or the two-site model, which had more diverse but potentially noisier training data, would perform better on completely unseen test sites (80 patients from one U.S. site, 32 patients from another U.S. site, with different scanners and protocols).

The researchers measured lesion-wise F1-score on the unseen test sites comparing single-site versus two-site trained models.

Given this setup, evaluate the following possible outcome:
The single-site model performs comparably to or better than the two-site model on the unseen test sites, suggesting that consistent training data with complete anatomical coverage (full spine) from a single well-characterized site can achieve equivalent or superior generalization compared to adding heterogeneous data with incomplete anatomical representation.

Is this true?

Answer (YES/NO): NO